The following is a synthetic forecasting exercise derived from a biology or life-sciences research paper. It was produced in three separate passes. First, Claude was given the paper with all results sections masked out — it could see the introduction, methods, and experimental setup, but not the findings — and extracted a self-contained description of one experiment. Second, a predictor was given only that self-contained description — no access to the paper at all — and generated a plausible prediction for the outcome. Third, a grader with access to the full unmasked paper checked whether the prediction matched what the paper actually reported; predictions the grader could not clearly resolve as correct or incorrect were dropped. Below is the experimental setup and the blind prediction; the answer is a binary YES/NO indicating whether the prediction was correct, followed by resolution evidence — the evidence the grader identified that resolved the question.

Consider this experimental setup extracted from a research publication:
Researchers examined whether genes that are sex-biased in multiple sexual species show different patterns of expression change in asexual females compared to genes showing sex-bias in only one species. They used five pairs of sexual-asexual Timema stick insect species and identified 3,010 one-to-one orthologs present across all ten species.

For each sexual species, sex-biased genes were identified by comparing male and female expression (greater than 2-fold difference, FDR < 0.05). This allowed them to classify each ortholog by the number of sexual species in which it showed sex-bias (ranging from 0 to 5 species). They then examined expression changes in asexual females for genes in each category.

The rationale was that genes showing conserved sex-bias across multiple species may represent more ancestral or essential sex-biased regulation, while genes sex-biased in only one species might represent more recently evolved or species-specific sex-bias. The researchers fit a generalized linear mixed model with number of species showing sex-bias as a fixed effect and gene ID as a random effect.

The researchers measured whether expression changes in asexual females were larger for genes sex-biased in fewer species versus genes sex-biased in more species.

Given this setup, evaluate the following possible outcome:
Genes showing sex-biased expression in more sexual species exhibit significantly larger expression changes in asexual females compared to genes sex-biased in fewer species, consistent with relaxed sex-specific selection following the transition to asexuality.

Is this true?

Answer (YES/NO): NO